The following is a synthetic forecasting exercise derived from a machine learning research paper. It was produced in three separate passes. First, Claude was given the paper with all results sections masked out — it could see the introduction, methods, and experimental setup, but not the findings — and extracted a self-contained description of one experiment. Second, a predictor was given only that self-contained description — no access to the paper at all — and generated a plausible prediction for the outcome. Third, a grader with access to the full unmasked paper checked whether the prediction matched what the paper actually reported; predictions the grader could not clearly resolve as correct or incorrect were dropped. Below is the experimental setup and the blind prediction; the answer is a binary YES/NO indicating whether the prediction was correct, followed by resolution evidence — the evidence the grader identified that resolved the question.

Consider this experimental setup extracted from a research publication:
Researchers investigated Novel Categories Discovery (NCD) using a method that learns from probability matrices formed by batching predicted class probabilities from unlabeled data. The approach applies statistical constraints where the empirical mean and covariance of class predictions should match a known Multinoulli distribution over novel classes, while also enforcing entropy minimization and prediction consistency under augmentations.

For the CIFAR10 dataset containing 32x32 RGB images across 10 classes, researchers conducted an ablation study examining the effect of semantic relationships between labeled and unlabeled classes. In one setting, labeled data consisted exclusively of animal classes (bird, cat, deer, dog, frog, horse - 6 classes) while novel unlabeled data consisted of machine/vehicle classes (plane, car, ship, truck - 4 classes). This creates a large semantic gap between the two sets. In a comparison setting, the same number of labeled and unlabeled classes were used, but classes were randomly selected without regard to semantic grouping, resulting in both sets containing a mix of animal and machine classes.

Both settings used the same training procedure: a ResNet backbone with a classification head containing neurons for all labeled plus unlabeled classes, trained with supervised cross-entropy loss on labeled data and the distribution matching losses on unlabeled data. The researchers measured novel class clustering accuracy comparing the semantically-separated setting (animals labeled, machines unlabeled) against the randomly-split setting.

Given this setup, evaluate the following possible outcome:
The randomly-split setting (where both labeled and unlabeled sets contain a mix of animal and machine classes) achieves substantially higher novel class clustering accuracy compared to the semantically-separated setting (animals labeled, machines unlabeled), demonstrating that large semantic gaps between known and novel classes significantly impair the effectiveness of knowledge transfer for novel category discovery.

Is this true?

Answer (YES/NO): YES